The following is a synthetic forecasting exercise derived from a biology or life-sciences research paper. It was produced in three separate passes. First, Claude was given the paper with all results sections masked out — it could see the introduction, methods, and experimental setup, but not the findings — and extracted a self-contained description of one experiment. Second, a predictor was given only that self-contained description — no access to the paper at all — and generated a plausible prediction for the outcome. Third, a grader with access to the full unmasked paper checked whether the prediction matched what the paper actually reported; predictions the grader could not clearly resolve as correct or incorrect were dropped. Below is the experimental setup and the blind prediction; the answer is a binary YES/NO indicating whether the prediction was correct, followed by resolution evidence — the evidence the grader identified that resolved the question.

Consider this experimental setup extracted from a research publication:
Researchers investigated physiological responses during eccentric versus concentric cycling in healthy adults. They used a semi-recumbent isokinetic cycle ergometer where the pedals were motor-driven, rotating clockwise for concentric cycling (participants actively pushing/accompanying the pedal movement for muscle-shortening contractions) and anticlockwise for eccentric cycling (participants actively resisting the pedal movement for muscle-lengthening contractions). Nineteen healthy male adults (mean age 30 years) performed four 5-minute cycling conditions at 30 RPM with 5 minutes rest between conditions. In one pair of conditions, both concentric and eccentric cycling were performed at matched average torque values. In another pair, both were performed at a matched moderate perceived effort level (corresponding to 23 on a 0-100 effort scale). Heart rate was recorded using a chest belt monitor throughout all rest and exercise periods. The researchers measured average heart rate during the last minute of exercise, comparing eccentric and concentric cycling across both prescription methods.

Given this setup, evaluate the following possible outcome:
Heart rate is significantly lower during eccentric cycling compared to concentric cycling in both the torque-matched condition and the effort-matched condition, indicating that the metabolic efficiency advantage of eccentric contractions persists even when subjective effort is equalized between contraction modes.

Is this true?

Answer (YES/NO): YES